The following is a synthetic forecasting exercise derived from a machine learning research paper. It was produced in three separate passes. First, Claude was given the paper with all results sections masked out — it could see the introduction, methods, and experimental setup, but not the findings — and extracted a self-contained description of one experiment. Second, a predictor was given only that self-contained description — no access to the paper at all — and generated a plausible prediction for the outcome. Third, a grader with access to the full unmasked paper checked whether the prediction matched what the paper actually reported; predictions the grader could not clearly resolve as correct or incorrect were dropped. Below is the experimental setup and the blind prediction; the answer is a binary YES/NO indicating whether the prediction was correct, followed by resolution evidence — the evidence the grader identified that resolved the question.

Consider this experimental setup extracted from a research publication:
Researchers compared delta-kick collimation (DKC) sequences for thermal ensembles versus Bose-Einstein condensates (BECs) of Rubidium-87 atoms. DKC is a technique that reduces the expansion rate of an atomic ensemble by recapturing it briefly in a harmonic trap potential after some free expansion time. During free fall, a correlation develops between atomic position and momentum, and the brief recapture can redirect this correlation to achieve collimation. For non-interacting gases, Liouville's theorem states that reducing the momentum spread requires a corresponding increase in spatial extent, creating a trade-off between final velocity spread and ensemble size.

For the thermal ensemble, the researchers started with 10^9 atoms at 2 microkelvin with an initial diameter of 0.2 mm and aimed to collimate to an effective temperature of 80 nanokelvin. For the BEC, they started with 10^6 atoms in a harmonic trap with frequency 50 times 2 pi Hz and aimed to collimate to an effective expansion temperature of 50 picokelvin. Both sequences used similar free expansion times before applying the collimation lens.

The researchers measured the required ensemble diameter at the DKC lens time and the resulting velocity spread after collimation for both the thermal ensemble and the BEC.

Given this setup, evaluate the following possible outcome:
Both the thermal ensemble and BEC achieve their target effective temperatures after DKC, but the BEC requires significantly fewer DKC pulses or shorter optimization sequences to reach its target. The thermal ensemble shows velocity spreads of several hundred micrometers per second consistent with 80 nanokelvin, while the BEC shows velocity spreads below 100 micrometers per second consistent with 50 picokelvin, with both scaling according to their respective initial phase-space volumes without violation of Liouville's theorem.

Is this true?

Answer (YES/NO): NO